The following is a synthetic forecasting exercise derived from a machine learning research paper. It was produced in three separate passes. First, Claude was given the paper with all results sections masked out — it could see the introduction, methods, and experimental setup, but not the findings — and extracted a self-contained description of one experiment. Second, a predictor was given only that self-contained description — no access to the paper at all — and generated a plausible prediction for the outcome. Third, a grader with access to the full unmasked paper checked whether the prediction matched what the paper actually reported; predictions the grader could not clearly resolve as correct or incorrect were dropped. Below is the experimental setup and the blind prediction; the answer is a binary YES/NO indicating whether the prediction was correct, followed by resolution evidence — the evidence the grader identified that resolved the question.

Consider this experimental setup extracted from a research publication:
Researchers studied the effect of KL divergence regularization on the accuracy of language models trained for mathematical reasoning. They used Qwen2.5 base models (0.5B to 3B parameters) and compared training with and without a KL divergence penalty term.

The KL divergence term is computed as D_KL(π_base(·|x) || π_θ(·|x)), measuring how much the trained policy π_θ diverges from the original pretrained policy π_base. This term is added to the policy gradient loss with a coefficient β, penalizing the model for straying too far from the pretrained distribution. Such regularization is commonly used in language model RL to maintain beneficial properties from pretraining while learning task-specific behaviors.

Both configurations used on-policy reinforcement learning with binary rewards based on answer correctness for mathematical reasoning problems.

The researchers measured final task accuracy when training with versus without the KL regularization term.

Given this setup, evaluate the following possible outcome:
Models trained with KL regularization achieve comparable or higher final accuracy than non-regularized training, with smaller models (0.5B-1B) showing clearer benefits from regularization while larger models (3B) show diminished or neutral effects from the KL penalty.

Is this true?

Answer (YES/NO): NO